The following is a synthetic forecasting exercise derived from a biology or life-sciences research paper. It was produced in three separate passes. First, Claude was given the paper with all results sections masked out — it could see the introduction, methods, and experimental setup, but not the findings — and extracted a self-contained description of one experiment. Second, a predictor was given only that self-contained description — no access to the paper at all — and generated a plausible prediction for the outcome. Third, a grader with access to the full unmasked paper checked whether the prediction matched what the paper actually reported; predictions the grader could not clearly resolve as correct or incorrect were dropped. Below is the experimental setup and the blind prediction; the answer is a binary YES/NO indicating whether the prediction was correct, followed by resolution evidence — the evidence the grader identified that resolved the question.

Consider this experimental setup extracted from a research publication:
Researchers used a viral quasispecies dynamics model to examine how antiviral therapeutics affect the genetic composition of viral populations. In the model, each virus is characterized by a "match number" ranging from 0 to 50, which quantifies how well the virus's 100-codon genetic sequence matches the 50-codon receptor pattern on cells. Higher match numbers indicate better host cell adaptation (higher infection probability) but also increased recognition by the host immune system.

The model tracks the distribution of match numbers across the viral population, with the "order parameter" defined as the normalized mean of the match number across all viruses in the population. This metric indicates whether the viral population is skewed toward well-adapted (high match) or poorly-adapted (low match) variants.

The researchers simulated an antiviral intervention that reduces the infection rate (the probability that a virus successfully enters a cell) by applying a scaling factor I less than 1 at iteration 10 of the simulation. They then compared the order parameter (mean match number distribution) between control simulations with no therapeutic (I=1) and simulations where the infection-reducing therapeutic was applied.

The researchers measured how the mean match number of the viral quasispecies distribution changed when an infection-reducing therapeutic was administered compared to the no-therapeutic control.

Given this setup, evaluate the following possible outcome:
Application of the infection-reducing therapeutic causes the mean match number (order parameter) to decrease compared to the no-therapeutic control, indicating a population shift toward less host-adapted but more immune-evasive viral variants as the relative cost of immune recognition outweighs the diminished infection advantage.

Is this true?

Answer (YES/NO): NO